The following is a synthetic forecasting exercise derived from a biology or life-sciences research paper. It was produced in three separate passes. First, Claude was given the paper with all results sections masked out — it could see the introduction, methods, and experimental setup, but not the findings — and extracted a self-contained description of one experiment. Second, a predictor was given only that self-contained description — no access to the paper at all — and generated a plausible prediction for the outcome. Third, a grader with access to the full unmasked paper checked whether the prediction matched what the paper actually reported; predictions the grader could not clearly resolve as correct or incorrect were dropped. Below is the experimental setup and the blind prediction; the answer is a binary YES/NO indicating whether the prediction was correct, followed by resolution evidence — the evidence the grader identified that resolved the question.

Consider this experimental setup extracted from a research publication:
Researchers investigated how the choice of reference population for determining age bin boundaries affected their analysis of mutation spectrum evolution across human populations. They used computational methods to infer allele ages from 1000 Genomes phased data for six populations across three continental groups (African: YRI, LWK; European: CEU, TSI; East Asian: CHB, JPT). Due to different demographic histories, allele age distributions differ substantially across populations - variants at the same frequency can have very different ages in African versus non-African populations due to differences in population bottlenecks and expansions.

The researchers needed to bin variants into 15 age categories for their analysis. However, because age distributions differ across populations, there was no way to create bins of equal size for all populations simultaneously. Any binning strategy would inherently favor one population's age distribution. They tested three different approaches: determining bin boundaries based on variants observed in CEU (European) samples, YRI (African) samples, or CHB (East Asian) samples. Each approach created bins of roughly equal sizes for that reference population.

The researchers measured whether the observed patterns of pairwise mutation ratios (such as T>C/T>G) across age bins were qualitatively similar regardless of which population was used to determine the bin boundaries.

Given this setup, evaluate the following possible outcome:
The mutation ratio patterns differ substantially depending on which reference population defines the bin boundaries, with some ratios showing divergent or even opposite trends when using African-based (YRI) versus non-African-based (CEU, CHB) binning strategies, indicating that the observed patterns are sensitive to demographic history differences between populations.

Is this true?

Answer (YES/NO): NO